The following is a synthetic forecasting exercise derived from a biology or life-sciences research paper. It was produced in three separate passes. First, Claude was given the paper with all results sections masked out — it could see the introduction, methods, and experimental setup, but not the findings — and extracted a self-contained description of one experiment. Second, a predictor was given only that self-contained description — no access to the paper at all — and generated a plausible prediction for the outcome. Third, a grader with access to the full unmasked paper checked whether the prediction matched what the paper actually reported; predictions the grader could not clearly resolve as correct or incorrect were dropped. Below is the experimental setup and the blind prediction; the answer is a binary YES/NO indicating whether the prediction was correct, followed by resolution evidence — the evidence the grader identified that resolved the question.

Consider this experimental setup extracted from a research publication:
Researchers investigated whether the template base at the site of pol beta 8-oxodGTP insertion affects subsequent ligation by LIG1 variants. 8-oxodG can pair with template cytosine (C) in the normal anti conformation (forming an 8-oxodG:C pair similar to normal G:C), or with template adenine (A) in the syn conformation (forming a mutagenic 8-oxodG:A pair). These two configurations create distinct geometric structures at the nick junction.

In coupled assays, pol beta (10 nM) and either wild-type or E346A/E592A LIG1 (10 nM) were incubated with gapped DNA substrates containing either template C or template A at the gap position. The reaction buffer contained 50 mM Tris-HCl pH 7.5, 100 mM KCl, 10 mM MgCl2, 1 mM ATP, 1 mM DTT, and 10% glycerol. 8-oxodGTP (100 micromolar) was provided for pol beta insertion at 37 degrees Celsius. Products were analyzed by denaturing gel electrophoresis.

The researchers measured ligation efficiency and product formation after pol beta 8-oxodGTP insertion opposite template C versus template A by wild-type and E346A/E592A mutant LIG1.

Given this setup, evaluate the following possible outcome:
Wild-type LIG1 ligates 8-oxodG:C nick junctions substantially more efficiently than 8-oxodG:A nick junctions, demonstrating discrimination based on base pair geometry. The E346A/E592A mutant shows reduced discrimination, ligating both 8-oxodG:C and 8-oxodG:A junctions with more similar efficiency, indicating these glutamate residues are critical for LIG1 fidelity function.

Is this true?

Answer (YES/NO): NO